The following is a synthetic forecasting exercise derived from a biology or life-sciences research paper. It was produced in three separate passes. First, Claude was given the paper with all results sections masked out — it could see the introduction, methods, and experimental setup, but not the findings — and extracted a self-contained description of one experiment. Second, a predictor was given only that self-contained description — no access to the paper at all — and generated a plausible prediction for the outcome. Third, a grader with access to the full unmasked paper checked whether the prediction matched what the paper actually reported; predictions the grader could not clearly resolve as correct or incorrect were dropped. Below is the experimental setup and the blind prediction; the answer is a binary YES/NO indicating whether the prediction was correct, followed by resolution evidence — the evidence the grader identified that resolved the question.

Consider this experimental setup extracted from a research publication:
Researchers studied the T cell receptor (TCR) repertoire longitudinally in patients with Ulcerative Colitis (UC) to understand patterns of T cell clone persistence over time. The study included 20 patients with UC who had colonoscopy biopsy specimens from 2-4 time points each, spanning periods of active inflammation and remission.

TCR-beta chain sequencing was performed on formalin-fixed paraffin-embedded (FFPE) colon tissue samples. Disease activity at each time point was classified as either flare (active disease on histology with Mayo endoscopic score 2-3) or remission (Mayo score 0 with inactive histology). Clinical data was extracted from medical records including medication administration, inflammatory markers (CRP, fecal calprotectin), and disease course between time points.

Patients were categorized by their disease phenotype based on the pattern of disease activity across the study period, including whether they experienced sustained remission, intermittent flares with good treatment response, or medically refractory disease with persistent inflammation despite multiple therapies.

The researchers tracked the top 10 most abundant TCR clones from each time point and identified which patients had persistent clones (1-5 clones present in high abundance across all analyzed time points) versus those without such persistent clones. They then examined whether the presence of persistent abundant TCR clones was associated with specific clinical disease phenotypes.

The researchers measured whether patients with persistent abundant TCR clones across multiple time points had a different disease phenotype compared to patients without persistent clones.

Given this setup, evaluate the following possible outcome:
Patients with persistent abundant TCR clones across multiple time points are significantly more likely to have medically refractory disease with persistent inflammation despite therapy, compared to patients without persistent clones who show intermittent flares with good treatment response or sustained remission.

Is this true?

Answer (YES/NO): YES